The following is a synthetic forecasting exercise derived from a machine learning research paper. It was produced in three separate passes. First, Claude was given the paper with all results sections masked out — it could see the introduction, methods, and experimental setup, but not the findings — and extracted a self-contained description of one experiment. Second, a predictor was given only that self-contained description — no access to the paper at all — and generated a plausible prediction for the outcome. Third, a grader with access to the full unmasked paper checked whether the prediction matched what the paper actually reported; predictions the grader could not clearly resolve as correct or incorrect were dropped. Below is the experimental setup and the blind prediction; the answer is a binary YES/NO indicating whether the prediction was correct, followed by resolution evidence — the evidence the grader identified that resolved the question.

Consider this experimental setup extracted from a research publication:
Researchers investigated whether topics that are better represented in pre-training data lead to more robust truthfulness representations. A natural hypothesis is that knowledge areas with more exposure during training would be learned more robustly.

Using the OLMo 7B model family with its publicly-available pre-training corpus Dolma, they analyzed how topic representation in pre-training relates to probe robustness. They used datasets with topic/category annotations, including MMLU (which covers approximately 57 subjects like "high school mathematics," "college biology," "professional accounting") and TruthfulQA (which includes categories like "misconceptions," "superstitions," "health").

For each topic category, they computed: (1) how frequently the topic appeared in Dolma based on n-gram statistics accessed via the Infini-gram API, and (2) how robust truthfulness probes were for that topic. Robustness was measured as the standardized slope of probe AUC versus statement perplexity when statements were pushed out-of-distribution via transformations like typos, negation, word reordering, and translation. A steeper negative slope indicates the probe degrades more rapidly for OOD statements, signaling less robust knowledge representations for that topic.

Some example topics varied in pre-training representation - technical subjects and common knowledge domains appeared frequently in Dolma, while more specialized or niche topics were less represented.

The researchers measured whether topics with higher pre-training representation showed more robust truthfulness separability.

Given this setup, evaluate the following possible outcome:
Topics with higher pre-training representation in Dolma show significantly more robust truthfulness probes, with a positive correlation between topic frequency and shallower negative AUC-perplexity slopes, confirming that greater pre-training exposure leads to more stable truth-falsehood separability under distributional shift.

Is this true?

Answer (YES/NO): NO